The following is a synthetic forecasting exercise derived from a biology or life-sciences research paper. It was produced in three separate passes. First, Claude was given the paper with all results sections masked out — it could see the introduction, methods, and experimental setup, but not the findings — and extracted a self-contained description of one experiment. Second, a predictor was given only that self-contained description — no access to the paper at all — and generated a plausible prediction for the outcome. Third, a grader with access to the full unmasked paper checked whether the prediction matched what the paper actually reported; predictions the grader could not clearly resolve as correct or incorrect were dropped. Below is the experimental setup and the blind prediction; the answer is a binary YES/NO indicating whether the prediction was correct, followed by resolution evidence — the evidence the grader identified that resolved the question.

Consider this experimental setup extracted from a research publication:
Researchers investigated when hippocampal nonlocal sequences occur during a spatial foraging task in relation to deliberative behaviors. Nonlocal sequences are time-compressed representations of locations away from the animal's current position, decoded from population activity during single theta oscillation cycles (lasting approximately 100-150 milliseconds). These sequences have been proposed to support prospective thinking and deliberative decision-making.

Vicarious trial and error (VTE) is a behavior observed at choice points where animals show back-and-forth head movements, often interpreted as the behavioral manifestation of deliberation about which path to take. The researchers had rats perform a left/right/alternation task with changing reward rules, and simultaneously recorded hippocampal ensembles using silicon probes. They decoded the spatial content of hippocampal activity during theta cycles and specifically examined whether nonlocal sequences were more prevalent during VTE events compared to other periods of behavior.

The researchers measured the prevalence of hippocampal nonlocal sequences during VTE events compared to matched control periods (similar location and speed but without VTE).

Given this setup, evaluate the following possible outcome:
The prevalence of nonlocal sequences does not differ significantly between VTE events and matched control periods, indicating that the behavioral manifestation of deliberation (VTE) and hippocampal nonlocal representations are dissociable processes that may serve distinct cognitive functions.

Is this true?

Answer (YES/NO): NO